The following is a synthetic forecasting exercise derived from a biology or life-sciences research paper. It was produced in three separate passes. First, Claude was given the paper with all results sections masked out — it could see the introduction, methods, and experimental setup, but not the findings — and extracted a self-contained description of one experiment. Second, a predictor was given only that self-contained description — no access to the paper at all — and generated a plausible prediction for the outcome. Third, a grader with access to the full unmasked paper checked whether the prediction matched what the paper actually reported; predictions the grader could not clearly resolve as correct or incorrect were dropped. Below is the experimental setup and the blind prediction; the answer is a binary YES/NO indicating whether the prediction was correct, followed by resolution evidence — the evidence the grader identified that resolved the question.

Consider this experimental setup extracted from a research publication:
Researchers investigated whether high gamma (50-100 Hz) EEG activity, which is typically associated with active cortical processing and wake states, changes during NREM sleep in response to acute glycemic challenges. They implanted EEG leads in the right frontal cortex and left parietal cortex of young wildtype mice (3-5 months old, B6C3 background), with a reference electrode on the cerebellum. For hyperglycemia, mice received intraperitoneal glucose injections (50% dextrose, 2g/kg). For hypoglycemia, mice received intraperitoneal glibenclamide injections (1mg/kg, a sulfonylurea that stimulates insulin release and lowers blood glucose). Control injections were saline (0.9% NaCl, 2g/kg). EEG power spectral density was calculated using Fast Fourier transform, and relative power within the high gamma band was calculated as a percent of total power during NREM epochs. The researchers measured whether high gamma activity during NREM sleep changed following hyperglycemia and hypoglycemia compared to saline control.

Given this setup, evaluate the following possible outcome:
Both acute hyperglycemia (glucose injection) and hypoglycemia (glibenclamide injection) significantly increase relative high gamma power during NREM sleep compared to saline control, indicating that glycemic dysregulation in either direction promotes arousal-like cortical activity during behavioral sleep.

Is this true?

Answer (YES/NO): YES